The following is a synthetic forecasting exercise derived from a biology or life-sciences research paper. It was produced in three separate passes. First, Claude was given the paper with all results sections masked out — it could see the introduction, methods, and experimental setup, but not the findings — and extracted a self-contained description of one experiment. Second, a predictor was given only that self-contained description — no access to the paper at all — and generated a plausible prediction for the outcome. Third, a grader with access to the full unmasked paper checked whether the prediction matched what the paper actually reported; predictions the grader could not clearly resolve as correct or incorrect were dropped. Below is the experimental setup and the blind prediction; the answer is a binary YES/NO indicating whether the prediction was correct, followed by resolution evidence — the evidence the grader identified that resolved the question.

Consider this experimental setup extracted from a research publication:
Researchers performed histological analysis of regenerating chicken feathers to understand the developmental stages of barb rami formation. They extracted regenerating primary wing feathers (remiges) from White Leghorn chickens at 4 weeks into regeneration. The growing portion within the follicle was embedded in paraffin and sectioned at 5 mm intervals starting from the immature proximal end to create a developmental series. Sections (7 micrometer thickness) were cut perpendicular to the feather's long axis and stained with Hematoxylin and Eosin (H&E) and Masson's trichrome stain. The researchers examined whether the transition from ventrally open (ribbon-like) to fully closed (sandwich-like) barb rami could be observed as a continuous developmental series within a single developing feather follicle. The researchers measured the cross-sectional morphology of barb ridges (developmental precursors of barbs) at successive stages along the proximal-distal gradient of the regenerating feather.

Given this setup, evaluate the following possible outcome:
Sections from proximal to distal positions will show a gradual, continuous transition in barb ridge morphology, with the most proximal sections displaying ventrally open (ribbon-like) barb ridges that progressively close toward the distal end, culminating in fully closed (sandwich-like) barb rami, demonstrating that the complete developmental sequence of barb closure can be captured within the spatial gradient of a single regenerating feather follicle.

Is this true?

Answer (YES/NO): YES